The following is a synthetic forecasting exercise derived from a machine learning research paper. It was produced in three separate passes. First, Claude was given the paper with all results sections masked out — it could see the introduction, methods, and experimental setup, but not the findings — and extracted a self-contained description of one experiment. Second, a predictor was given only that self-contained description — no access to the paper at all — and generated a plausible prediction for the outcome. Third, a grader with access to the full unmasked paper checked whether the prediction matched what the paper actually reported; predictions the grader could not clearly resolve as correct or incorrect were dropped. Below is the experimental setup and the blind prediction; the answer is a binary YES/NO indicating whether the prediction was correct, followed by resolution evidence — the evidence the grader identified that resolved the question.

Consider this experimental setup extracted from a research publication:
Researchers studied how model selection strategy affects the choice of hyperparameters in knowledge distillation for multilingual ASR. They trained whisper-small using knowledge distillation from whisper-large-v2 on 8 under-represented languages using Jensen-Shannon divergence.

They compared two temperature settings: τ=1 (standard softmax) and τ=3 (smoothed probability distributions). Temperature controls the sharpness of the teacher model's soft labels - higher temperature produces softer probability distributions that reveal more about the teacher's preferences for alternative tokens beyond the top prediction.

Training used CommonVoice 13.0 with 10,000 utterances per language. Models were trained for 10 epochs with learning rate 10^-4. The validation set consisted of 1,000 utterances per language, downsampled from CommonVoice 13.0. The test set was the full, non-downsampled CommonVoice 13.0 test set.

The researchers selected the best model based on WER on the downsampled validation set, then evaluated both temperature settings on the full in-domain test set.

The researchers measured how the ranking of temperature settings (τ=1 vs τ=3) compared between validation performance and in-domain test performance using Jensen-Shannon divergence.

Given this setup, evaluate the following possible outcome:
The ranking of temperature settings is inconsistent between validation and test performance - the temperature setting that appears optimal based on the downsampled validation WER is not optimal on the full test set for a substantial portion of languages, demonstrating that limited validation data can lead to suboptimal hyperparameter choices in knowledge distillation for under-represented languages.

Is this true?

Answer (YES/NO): YES